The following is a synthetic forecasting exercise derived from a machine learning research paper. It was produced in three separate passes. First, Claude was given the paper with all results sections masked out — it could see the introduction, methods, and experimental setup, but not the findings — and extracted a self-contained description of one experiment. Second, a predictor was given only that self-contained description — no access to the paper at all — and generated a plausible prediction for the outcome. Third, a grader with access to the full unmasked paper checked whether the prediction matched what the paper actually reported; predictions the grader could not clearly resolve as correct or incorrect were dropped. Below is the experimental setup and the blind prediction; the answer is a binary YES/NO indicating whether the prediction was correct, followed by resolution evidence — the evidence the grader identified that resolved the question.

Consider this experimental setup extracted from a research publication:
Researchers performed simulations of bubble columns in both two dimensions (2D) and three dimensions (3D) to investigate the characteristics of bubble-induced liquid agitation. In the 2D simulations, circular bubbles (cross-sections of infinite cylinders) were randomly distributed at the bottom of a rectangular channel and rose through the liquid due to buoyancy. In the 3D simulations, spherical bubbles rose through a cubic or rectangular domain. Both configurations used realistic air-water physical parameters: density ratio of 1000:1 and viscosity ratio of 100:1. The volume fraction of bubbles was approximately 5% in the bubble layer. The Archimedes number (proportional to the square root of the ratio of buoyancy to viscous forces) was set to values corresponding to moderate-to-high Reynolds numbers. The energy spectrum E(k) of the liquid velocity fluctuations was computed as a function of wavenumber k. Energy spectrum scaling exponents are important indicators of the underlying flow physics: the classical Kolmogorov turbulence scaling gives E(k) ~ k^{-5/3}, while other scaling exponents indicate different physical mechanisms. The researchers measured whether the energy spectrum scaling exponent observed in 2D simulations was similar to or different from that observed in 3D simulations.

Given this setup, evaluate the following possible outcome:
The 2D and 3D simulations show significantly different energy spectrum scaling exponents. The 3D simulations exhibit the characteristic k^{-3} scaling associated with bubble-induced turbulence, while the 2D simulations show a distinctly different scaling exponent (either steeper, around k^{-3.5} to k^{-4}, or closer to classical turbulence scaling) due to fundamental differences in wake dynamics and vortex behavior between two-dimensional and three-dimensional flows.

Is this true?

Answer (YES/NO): NO